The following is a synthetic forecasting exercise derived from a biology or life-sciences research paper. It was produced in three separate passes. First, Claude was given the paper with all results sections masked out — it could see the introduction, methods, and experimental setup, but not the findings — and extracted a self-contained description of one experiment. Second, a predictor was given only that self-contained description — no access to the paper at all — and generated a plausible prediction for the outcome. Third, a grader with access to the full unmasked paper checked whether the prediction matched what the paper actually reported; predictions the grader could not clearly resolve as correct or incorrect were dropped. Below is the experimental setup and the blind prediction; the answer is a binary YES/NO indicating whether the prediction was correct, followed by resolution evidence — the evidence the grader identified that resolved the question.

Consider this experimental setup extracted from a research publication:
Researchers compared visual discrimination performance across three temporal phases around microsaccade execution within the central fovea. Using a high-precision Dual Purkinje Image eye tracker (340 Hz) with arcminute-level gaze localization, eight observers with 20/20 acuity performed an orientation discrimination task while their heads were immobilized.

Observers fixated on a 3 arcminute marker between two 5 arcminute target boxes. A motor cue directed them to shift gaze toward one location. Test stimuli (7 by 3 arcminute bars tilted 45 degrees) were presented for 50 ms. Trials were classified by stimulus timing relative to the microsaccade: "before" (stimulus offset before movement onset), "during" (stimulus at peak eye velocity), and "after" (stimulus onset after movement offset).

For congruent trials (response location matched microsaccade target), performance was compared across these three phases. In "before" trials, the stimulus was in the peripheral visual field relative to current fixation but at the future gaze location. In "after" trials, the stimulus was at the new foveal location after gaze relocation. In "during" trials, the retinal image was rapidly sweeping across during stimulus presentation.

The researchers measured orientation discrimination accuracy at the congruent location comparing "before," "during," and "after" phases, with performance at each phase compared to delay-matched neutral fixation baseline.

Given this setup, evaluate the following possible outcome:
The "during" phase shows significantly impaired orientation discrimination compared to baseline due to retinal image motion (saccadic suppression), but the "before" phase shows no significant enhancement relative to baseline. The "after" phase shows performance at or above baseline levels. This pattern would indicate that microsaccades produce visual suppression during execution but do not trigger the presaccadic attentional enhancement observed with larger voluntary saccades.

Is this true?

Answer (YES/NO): NO